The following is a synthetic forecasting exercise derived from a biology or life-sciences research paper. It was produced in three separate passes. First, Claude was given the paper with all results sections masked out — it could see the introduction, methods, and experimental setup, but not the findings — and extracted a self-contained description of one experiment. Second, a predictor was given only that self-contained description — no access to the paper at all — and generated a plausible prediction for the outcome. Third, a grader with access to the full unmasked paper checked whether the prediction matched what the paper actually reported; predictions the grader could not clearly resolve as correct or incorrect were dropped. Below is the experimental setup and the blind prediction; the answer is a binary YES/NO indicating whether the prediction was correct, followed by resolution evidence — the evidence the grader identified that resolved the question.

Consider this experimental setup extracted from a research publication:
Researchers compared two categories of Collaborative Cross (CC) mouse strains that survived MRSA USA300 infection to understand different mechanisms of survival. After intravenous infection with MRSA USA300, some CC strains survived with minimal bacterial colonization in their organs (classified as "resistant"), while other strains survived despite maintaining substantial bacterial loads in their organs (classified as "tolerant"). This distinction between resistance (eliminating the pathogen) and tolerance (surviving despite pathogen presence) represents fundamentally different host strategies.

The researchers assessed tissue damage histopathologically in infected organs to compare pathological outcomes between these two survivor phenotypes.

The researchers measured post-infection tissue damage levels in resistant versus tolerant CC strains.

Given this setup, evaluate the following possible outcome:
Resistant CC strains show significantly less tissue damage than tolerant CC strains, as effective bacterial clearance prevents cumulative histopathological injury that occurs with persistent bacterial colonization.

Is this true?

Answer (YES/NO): YES